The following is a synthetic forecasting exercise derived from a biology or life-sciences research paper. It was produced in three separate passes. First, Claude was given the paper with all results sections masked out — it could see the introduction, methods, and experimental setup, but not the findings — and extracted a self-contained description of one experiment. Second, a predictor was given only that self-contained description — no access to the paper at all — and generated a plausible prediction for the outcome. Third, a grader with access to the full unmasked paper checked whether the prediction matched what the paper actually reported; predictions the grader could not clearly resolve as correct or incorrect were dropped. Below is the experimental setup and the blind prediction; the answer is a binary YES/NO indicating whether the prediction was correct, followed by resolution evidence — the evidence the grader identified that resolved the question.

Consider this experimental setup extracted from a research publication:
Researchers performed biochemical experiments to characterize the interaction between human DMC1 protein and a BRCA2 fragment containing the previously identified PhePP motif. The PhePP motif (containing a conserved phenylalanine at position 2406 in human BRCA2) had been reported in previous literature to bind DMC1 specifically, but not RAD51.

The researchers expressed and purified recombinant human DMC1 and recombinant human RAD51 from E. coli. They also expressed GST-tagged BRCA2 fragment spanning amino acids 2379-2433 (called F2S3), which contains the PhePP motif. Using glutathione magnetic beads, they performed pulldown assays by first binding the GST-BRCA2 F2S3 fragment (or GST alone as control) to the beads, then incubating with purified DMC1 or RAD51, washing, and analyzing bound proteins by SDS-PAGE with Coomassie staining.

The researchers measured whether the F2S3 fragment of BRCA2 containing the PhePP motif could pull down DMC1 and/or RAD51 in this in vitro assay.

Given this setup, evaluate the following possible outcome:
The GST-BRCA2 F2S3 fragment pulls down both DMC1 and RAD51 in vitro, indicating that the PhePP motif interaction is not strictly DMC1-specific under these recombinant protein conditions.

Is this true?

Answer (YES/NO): NO